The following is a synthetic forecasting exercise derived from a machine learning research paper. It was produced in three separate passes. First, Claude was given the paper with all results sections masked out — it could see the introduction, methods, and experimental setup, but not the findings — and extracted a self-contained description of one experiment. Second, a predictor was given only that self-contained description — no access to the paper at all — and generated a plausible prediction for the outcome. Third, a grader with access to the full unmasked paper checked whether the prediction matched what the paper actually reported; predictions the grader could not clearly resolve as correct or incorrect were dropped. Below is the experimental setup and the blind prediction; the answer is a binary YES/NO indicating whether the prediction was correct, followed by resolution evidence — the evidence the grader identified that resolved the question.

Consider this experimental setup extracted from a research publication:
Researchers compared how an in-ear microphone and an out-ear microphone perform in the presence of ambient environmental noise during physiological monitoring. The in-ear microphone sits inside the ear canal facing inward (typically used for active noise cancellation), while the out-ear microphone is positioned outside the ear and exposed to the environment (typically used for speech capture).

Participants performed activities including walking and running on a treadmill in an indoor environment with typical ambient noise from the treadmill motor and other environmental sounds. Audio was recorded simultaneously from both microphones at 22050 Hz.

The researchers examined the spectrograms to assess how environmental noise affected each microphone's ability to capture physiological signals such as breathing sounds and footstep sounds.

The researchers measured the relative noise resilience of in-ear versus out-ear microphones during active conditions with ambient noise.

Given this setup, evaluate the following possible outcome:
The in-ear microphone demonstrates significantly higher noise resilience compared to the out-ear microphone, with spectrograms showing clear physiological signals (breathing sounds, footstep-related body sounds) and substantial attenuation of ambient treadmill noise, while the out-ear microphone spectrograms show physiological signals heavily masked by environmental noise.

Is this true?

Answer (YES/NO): NO